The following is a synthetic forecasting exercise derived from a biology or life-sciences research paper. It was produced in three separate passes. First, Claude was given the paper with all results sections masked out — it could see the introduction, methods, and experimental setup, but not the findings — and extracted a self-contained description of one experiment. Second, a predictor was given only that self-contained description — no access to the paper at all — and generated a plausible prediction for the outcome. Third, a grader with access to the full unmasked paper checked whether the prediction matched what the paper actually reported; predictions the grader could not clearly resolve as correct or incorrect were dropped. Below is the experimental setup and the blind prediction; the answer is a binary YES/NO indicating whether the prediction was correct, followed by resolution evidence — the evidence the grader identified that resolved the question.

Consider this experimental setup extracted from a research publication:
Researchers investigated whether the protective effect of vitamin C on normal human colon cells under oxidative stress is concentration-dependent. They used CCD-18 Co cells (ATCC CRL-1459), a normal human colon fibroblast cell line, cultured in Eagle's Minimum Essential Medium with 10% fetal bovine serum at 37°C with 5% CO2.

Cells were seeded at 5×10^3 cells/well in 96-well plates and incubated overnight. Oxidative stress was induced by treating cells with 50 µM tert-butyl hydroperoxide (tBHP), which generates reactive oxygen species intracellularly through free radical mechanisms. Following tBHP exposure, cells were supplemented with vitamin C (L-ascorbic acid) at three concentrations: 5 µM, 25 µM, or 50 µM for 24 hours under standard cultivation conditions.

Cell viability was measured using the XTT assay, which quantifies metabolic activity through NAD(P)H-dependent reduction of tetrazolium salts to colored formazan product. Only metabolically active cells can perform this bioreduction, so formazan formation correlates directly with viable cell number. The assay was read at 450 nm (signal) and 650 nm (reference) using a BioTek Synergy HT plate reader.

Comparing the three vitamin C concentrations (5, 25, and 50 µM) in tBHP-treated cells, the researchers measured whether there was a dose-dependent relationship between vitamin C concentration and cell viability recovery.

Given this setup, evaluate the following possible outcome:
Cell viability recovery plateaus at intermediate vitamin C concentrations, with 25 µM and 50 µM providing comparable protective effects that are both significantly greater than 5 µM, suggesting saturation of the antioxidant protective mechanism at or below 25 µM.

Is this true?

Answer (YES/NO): NO